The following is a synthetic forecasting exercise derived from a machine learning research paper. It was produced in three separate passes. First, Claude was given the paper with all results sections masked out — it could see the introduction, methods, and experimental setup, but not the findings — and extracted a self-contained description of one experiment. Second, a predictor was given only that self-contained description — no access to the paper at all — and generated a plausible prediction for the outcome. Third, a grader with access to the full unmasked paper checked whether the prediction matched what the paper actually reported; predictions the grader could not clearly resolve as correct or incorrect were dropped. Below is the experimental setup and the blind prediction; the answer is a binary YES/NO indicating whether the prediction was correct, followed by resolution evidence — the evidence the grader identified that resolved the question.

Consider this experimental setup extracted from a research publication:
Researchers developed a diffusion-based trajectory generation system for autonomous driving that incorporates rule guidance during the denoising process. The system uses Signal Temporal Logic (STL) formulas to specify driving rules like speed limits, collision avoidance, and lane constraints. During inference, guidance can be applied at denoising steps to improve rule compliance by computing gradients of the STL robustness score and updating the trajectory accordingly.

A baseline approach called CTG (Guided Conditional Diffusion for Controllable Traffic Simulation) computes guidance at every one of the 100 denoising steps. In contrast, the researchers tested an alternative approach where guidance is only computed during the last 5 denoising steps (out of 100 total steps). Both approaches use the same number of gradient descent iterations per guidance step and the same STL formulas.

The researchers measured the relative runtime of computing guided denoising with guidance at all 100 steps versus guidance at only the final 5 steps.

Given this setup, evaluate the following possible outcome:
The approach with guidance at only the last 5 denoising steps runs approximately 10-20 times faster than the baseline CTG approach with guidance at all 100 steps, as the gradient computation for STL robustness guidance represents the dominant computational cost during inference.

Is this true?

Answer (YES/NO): YES